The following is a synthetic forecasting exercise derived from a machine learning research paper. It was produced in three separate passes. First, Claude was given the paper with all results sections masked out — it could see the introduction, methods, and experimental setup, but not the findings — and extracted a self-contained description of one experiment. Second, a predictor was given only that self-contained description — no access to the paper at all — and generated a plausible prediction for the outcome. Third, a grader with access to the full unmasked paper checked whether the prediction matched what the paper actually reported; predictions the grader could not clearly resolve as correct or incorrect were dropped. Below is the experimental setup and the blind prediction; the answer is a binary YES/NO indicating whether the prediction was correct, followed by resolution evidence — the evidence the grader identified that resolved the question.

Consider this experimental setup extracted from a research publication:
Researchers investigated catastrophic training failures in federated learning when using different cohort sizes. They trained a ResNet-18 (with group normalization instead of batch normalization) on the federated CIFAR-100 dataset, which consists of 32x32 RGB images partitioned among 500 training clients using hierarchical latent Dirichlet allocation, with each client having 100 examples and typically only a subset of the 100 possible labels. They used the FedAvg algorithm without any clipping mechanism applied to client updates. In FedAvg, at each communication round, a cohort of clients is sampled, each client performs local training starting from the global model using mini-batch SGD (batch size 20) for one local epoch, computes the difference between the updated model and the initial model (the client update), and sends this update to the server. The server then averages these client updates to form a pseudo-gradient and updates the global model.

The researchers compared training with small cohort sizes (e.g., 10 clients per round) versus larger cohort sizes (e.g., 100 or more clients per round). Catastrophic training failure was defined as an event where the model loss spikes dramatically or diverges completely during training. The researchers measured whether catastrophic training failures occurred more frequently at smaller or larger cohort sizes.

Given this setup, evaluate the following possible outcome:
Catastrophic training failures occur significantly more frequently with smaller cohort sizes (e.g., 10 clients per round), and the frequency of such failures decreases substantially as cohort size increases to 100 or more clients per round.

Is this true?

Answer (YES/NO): NO